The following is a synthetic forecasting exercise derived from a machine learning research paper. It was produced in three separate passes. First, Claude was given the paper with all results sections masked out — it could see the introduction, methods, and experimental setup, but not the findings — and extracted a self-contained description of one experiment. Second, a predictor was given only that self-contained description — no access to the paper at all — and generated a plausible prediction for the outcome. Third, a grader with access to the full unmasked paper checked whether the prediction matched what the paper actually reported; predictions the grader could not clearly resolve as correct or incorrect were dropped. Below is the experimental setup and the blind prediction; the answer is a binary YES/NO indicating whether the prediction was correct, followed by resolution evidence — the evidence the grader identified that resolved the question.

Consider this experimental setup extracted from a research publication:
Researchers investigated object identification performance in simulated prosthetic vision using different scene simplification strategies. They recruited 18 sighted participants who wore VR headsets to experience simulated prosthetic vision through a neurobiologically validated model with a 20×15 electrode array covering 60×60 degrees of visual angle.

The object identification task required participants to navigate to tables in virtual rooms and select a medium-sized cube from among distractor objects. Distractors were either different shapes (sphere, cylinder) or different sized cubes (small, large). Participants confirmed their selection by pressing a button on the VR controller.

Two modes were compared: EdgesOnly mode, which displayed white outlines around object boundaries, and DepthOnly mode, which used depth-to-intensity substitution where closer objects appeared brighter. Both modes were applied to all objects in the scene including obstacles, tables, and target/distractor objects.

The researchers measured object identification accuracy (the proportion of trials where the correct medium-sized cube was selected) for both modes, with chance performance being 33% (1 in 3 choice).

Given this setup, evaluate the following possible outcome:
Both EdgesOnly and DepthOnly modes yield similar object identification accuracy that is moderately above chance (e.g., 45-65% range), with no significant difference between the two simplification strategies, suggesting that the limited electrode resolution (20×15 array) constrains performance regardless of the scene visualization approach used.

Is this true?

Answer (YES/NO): YES